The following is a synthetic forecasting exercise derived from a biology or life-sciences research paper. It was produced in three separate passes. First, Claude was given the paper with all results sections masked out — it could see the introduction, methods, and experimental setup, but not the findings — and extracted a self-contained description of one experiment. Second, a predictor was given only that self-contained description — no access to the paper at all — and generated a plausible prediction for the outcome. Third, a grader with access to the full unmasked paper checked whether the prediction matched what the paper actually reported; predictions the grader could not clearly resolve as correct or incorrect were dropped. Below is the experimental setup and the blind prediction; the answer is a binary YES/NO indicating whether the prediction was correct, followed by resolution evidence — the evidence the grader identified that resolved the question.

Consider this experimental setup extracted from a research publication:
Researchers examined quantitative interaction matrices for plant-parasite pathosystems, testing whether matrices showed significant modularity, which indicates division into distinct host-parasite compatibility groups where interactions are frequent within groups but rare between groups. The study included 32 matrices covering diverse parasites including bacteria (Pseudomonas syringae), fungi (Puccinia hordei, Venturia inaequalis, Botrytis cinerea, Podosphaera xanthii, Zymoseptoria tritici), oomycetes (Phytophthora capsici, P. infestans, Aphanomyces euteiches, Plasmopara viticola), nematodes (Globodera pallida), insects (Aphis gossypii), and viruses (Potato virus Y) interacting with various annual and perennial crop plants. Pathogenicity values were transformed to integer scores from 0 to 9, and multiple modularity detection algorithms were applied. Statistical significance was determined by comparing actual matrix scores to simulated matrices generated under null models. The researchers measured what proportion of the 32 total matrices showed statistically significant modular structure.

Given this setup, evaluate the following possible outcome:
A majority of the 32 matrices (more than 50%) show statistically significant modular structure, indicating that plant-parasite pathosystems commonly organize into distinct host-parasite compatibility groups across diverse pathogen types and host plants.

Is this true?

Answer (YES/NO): NO